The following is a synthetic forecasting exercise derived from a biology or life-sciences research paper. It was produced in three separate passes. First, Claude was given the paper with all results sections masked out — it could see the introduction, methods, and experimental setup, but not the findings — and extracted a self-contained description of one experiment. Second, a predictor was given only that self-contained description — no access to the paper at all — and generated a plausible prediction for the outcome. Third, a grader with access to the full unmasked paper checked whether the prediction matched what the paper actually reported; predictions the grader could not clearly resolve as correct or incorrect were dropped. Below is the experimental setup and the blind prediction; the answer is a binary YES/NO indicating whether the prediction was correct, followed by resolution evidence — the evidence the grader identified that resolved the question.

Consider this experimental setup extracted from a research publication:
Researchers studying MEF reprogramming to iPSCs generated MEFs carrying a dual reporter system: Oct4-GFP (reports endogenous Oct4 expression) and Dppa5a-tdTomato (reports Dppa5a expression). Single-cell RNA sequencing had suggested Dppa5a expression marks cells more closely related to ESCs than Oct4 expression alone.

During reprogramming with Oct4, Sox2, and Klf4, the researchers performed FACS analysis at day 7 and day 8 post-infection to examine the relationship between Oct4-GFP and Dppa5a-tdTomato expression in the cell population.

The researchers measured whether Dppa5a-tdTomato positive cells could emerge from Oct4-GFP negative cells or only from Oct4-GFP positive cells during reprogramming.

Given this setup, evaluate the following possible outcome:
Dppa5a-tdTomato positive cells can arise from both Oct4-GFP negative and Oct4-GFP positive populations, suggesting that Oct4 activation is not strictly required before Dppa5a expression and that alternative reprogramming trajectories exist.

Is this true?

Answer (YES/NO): NO